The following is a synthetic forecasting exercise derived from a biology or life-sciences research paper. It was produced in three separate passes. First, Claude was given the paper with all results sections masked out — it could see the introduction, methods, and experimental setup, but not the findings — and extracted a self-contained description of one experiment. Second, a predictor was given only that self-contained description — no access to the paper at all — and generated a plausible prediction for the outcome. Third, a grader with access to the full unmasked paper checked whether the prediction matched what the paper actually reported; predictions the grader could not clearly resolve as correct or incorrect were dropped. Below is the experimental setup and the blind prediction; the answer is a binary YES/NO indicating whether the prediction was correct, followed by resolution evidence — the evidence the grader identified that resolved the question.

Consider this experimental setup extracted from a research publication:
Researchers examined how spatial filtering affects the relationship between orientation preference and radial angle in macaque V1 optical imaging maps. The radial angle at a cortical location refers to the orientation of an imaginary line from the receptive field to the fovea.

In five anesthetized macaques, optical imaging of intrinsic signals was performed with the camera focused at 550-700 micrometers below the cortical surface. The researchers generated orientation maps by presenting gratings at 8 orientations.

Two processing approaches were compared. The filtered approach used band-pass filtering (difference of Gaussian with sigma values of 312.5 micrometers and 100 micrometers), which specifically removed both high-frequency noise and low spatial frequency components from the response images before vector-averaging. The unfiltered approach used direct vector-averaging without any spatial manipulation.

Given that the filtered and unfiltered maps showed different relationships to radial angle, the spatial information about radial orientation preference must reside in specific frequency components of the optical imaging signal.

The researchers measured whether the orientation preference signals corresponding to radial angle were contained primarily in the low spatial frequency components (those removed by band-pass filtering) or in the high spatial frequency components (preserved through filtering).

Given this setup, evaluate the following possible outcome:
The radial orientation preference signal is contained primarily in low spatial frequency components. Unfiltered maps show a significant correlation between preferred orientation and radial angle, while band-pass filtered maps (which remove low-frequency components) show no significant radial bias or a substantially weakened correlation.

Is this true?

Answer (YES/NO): YES